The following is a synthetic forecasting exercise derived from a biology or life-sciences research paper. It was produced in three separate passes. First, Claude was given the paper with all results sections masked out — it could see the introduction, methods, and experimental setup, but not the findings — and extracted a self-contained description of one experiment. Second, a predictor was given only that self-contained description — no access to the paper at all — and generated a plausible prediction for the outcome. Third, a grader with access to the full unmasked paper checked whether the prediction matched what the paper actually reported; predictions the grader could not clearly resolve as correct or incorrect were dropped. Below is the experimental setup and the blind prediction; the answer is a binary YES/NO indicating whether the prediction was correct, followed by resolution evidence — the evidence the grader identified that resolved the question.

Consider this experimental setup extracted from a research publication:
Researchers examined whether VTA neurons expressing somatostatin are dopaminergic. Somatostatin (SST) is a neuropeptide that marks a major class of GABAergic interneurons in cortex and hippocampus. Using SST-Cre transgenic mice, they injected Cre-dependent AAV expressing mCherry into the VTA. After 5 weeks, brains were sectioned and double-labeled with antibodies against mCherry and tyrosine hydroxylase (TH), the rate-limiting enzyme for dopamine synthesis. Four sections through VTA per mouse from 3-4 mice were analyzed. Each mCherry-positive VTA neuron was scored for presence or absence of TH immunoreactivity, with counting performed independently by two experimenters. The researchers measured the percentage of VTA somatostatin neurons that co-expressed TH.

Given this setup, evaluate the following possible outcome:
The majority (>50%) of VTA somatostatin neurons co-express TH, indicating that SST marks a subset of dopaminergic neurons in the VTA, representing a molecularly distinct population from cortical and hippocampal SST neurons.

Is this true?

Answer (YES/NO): NO